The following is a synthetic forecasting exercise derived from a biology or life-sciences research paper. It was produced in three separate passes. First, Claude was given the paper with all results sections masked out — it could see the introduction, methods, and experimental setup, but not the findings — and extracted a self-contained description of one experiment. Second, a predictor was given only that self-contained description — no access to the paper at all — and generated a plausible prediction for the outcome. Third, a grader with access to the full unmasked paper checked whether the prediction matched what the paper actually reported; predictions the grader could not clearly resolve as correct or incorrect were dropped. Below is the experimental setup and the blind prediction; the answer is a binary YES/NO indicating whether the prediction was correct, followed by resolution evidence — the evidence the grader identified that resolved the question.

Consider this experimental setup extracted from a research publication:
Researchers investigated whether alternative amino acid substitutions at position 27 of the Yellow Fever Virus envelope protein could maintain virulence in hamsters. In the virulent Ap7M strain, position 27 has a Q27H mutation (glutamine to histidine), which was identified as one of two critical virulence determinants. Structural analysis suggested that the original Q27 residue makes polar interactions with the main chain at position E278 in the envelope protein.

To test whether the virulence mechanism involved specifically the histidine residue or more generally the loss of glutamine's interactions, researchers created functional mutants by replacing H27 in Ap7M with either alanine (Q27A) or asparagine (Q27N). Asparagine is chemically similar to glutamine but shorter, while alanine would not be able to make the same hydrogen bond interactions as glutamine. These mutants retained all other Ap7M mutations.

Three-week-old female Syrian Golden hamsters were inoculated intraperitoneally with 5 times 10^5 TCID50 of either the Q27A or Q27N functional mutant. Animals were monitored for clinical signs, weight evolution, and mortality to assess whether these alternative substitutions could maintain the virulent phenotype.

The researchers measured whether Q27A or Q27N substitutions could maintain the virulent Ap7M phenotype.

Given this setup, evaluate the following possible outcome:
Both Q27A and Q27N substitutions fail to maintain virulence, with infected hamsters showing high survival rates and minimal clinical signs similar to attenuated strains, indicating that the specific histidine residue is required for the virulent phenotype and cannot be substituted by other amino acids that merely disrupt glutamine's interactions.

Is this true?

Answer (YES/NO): NO